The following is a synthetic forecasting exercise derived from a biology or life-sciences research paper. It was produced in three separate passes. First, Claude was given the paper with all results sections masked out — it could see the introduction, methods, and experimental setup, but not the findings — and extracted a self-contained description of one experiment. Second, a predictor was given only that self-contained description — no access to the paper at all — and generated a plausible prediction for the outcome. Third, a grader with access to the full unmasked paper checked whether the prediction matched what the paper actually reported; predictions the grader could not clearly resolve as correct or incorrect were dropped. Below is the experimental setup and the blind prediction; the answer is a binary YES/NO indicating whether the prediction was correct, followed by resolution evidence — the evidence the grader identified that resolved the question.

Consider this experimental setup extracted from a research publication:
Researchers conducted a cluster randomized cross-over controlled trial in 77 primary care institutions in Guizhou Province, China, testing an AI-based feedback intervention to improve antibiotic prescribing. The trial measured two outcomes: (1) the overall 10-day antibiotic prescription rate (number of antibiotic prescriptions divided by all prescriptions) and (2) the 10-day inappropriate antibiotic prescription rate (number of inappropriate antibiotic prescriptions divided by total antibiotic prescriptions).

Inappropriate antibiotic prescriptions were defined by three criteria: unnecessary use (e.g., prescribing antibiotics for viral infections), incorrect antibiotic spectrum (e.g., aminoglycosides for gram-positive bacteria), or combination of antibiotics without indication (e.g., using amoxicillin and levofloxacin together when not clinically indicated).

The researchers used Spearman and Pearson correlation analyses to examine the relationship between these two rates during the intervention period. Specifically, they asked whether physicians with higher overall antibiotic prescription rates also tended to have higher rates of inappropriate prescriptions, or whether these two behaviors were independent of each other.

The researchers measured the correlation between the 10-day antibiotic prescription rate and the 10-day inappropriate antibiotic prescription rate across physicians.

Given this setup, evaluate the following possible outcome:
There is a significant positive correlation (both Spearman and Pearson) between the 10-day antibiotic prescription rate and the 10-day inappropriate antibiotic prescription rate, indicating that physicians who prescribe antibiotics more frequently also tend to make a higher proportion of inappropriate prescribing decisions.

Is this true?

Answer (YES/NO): YES